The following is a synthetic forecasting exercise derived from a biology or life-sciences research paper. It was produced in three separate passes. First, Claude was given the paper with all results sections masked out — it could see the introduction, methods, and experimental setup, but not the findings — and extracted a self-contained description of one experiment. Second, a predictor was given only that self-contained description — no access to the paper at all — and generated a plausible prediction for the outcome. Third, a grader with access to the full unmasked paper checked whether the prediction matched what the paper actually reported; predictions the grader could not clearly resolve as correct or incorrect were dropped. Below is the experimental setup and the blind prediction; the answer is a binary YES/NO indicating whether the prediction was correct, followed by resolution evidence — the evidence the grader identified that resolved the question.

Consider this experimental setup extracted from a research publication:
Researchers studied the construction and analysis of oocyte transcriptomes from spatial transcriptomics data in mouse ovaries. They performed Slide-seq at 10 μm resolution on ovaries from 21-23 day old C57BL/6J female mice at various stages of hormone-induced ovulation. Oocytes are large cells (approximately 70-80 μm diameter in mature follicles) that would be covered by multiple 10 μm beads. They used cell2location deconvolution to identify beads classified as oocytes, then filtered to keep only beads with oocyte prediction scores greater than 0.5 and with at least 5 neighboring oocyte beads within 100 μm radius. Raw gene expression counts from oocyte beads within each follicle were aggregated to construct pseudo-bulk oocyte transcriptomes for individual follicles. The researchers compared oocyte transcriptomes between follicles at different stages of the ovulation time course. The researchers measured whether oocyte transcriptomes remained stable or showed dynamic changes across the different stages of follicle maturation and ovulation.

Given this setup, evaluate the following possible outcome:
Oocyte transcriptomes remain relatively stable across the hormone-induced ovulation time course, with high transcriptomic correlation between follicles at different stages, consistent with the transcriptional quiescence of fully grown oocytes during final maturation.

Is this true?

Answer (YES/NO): NO